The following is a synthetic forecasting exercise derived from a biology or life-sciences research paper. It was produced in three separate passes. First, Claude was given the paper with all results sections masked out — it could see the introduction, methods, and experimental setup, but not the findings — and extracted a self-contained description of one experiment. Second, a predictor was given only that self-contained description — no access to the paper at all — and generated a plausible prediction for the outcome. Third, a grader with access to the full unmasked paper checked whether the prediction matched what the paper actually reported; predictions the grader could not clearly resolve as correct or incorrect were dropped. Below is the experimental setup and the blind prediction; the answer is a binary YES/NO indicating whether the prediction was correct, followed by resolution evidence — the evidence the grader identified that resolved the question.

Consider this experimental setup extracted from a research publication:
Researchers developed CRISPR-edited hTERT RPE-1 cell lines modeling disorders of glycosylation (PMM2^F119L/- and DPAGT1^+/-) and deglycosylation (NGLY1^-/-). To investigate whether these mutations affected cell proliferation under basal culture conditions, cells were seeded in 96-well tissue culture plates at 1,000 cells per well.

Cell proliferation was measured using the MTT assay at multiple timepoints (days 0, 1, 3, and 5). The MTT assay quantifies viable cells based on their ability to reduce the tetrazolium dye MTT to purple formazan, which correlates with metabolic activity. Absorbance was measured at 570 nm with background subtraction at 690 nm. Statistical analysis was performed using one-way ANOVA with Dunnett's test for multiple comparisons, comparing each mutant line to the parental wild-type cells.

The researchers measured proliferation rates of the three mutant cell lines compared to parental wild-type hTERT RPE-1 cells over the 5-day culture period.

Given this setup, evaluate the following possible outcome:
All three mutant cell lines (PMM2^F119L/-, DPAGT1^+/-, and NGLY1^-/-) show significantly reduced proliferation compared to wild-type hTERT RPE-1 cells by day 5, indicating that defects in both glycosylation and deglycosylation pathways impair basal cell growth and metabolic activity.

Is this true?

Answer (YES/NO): YES